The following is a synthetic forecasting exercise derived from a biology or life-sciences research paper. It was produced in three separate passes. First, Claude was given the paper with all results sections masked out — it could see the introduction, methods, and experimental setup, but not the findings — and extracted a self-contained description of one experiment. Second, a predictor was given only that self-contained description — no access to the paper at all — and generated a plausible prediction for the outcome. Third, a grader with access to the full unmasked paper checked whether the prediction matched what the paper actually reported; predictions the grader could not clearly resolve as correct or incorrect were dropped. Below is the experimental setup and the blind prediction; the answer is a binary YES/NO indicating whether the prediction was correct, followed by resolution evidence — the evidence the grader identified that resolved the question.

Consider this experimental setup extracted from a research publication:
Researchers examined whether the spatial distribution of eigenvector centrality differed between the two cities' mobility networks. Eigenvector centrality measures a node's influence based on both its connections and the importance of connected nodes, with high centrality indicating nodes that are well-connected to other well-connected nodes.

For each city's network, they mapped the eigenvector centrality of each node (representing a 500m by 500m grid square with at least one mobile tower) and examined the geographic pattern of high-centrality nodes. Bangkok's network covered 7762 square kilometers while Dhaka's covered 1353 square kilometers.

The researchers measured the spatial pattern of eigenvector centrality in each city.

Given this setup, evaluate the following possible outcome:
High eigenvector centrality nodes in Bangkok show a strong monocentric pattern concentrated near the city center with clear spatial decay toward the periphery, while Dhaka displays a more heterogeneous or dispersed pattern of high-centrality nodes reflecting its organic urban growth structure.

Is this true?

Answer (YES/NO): NO